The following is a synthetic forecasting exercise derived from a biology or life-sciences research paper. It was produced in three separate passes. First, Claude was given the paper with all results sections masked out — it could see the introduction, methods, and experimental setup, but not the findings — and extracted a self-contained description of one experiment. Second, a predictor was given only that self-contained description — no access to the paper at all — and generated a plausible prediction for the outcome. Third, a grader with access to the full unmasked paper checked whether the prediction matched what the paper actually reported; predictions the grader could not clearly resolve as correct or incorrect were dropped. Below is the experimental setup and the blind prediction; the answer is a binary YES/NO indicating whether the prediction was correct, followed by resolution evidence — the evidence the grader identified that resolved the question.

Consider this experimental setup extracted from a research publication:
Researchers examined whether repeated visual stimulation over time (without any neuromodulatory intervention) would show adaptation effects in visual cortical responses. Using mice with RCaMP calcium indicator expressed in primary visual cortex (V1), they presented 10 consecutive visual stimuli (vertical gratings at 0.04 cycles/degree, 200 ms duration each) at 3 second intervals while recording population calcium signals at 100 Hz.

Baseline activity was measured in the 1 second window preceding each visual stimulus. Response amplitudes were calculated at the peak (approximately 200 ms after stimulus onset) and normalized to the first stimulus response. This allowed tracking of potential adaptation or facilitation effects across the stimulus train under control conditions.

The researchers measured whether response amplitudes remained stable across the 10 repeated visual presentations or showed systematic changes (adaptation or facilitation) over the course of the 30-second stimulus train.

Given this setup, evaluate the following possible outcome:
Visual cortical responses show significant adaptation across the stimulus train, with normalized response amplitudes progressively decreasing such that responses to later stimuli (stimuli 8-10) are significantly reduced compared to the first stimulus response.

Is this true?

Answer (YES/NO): NO